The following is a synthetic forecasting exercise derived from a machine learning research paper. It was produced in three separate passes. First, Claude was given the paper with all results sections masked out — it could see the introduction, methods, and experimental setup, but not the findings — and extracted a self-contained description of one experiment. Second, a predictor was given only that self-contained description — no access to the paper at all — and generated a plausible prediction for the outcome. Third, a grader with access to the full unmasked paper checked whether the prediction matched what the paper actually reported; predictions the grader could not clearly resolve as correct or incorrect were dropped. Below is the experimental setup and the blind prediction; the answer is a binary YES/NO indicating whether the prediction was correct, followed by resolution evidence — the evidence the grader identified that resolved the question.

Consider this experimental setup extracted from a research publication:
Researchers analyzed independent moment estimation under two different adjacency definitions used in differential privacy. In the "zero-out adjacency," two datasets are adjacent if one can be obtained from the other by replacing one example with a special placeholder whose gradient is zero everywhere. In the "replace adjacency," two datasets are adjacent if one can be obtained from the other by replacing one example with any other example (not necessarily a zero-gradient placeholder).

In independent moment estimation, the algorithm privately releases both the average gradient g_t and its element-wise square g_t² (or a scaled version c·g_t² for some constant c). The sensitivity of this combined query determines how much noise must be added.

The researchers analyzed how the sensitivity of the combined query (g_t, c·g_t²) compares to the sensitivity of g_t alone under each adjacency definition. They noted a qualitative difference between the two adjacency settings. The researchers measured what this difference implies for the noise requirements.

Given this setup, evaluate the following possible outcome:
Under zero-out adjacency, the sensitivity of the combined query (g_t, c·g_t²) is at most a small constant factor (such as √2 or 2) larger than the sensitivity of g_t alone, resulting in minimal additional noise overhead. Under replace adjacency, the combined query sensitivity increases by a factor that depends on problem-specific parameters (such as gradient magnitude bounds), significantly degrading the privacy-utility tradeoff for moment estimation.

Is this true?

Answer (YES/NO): NO